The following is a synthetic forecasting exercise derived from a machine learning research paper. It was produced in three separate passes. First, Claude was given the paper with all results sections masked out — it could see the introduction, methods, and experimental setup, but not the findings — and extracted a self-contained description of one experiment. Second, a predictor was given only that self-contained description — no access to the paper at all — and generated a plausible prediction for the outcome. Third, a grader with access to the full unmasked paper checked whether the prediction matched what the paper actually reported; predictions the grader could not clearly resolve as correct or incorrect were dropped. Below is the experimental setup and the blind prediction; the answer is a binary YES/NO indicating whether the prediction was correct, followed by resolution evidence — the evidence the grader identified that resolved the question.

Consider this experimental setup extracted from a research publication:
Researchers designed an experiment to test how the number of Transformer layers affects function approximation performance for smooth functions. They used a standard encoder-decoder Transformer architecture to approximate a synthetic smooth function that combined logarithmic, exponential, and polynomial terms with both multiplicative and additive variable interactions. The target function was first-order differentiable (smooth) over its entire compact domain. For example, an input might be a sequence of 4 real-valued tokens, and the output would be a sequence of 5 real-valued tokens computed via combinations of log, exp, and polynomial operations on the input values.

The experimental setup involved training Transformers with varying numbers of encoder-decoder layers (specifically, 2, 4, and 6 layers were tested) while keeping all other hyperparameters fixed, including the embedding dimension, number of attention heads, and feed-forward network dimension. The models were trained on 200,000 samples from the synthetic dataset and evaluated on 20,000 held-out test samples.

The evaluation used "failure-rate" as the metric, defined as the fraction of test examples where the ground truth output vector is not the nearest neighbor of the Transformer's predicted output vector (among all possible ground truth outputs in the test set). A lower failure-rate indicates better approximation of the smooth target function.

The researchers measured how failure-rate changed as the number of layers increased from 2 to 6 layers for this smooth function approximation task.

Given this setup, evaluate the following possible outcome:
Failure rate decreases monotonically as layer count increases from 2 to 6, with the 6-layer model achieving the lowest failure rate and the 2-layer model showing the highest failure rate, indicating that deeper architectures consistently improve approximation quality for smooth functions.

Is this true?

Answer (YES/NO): YES